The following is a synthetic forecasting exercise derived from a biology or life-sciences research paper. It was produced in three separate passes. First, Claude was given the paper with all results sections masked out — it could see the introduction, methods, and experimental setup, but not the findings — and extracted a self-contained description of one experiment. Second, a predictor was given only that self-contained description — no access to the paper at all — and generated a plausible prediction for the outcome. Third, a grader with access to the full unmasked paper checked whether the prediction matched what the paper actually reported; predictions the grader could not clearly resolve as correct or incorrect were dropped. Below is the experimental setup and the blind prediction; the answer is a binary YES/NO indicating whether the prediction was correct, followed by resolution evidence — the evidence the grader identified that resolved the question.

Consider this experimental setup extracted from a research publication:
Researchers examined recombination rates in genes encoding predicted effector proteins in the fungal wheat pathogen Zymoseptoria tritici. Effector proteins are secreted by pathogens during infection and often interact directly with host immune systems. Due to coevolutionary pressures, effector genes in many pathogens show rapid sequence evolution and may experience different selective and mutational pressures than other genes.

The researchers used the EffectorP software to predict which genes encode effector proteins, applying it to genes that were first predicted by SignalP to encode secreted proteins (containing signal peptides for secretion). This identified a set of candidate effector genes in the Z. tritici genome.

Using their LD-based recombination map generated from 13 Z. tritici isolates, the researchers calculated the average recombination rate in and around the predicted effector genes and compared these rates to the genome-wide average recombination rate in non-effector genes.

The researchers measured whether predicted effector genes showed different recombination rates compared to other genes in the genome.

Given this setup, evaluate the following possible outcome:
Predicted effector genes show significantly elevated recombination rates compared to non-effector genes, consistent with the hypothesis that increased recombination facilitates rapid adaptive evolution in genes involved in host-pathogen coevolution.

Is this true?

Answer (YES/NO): NO